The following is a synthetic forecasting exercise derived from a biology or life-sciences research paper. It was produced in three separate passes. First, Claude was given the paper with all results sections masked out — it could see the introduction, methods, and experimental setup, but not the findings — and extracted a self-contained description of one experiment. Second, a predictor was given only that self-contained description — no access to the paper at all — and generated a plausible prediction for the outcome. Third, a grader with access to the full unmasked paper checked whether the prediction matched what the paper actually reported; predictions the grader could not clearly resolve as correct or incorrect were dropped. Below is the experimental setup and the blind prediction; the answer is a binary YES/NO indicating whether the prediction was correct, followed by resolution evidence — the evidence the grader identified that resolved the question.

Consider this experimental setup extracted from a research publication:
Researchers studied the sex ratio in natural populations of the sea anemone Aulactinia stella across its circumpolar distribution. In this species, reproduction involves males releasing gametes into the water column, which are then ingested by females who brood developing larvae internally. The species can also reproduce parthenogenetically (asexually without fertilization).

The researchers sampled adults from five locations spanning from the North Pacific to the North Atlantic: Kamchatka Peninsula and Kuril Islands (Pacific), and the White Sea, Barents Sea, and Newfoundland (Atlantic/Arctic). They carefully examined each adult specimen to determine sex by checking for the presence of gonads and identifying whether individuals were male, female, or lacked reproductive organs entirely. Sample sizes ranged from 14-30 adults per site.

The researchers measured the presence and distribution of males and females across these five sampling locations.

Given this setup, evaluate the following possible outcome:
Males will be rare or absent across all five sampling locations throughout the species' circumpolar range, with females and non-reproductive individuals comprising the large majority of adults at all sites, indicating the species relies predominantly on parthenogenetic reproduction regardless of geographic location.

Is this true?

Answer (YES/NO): NO